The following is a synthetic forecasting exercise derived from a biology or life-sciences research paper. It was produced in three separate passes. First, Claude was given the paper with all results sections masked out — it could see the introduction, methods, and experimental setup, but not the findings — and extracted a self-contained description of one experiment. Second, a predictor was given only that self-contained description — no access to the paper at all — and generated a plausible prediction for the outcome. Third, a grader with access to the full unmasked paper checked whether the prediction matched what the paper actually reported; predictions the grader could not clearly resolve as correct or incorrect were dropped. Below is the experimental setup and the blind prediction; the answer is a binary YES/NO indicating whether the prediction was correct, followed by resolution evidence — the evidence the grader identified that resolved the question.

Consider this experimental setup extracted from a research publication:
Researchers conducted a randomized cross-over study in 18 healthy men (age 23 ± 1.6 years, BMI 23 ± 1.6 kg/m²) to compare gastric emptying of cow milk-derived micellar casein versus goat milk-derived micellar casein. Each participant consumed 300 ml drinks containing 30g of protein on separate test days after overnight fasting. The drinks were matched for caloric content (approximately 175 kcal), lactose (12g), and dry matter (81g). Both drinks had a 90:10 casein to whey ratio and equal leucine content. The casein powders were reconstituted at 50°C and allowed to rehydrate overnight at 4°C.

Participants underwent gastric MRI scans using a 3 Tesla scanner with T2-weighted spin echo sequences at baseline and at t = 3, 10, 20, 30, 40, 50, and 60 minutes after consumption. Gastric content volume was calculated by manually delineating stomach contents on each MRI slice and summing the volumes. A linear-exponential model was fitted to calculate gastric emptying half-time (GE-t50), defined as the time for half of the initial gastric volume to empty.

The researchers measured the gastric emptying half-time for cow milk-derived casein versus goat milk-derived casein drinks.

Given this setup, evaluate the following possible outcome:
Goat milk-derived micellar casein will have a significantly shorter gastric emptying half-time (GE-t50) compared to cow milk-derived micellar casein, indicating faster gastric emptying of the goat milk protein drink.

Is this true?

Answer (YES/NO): NO